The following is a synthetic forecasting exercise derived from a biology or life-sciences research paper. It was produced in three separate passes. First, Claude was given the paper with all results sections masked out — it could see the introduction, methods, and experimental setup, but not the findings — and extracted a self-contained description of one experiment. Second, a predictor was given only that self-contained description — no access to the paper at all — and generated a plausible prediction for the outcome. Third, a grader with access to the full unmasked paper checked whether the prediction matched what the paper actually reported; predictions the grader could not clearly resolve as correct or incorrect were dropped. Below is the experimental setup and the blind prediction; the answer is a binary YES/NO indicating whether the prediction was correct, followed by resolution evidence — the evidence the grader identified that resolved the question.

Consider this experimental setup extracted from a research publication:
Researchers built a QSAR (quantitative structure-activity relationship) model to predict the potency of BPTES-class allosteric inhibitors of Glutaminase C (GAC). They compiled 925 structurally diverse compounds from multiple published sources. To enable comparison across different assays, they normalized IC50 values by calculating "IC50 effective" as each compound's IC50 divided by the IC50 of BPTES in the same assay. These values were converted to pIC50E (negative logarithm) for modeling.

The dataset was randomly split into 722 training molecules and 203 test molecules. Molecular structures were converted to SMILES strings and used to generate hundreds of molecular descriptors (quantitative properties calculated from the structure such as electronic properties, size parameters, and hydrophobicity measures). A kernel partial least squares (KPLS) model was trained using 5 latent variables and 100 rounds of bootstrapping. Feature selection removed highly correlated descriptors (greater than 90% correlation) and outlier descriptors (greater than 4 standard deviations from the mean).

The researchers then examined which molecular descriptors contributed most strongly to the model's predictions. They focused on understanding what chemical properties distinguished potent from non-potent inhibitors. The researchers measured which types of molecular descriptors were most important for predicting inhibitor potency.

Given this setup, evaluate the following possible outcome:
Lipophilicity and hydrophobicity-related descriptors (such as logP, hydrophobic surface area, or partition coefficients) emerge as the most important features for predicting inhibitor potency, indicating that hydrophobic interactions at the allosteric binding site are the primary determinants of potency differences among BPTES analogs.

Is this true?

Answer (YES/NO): NO